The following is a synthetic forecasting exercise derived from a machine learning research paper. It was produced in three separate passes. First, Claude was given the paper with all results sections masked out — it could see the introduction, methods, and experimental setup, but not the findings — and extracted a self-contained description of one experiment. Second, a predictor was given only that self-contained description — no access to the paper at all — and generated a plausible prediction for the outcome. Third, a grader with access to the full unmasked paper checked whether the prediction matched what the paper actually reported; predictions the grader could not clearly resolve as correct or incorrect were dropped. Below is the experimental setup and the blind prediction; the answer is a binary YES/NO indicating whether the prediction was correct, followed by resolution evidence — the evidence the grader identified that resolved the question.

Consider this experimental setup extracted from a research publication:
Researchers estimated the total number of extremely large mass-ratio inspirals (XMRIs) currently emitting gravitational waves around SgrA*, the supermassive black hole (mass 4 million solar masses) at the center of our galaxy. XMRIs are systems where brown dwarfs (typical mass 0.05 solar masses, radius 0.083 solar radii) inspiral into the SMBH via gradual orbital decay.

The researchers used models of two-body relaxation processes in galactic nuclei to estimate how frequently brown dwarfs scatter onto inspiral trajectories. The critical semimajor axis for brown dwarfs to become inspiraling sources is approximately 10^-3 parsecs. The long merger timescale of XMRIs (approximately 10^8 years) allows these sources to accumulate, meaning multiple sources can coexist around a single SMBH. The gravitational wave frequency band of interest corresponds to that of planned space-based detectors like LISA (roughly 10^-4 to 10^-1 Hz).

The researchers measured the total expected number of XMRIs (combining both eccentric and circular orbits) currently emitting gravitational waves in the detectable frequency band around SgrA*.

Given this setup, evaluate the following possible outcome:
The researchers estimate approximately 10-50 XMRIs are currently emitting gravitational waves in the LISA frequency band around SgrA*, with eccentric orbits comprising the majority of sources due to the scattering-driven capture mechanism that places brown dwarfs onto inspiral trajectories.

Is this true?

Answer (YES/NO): NO